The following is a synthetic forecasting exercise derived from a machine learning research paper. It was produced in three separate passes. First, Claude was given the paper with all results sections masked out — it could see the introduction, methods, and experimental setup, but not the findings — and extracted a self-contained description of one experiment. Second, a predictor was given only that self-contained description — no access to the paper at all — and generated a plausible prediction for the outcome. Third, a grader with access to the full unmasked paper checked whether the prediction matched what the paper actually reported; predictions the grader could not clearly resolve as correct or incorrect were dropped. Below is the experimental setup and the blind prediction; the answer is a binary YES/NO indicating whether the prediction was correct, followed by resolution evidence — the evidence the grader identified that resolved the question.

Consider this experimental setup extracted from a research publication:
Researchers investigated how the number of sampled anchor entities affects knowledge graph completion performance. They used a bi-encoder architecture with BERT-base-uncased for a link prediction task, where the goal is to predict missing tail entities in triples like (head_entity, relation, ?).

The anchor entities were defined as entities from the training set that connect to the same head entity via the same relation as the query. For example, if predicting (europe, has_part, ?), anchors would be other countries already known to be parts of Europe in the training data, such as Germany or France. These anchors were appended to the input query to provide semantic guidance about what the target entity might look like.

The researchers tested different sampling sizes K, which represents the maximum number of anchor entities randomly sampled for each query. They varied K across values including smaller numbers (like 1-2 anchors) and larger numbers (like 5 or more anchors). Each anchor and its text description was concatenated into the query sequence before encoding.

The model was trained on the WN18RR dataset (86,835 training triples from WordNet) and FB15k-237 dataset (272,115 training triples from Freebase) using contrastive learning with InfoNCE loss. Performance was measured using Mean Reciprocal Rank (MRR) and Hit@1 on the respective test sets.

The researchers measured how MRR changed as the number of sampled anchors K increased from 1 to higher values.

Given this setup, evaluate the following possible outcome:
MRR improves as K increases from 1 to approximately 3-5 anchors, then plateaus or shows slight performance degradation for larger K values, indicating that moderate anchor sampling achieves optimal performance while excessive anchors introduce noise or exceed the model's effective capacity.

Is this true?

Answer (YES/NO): YES